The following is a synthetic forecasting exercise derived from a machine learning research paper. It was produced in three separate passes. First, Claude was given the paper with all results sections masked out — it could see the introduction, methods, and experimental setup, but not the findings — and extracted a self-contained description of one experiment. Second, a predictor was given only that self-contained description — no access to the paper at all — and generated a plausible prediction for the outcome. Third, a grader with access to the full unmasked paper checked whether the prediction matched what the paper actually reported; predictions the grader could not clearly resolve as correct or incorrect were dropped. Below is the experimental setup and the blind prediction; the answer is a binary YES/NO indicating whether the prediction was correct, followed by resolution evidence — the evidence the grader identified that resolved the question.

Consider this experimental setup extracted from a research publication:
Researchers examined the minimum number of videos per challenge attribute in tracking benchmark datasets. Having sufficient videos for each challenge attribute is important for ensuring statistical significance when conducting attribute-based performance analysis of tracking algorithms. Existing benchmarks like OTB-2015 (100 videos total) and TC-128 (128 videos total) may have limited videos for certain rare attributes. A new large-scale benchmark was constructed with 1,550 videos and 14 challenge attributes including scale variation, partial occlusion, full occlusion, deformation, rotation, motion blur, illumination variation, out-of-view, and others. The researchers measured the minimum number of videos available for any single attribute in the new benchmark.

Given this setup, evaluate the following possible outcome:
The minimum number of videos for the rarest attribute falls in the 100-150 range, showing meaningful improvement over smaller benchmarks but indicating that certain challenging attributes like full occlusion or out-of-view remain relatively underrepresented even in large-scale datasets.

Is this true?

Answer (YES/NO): NO